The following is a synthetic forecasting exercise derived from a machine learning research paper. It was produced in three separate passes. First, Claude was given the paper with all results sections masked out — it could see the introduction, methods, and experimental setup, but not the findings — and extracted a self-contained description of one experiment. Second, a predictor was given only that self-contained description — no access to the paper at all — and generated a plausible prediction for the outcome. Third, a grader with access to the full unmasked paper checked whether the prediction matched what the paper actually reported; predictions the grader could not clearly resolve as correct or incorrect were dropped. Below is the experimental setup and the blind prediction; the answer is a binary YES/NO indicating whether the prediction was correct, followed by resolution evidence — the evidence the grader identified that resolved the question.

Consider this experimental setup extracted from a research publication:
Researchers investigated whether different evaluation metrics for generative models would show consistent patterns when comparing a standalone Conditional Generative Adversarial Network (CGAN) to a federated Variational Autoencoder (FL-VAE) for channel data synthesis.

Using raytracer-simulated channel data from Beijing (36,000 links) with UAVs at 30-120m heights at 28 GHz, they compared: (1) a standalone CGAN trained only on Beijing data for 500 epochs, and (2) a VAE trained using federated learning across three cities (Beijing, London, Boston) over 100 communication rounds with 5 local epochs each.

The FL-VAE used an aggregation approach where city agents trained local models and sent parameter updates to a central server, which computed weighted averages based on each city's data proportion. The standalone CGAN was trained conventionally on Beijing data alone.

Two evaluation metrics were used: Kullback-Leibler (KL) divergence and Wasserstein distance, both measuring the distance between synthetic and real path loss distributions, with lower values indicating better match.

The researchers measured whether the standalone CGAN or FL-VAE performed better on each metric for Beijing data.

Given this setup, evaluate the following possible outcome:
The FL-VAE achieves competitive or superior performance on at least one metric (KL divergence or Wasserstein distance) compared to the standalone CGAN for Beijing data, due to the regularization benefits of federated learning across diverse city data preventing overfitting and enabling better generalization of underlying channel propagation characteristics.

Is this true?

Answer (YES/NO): YES